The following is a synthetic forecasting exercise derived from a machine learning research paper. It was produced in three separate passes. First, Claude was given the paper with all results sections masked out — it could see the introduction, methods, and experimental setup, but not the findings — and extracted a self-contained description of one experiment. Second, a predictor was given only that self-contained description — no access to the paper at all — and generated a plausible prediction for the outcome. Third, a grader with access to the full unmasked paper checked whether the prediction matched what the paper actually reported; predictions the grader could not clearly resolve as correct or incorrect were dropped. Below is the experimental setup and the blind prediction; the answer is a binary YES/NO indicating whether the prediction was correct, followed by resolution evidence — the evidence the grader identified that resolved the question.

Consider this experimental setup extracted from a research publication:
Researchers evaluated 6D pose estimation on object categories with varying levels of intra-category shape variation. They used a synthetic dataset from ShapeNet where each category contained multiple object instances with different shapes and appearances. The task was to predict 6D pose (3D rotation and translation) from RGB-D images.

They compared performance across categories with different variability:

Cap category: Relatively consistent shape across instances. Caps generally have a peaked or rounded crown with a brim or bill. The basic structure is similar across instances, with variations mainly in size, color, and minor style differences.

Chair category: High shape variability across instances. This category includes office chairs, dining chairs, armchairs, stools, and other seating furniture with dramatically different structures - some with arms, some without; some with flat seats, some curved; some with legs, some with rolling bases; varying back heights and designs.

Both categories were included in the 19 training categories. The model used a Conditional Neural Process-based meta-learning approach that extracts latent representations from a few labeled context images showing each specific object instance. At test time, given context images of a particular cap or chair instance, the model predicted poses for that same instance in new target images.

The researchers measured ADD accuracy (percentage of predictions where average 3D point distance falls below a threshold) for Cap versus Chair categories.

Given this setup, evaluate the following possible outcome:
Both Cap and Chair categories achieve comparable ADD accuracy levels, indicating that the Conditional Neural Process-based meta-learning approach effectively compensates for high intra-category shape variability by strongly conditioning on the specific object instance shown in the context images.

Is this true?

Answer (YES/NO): YES